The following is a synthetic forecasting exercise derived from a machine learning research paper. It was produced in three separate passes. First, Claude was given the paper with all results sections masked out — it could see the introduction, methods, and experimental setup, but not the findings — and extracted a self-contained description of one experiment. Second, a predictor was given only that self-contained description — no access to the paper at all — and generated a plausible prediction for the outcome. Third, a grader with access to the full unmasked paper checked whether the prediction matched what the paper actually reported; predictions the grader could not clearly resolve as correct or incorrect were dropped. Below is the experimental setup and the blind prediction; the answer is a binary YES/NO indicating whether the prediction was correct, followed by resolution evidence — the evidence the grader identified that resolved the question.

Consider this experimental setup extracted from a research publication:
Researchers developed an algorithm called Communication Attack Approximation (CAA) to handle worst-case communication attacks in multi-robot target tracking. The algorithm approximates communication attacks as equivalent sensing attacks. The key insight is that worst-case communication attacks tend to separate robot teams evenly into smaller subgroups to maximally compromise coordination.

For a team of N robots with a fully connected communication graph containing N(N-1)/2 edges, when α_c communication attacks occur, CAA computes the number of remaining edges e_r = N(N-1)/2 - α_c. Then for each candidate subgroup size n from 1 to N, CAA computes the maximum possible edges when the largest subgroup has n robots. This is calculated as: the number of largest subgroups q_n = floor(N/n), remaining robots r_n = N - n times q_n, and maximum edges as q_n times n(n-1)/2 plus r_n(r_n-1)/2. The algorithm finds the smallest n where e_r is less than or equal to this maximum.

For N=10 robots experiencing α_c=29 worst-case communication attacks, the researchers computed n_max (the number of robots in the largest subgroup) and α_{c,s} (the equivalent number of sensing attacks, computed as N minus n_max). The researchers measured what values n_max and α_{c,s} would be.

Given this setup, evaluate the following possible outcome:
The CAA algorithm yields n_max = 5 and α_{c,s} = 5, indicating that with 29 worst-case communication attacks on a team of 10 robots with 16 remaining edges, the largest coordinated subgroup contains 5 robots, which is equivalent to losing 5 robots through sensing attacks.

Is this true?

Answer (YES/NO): YES